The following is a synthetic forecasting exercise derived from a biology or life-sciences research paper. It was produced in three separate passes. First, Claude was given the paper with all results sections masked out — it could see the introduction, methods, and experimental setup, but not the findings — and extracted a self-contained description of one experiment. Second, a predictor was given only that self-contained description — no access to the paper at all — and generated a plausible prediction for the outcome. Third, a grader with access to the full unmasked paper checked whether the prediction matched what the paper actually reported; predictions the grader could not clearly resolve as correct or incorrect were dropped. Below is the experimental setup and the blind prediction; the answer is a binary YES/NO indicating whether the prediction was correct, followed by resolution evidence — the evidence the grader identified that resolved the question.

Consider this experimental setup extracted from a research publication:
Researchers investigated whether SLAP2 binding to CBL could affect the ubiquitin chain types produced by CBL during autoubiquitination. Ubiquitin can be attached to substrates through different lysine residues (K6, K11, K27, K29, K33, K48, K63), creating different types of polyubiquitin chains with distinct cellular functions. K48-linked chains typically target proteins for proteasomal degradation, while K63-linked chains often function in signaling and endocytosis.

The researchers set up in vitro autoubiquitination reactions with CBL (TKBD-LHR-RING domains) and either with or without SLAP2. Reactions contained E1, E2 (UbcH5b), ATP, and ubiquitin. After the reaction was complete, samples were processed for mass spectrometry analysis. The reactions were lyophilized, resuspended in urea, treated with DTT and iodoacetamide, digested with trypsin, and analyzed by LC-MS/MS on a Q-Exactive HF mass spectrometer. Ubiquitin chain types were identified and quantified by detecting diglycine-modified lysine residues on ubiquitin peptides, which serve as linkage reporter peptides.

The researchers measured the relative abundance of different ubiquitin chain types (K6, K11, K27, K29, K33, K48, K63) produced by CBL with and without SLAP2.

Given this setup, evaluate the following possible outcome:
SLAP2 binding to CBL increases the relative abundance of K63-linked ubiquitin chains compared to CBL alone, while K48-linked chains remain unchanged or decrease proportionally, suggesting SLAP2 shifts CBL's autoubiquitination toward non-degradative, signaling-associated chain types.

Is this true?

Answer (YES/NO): NO